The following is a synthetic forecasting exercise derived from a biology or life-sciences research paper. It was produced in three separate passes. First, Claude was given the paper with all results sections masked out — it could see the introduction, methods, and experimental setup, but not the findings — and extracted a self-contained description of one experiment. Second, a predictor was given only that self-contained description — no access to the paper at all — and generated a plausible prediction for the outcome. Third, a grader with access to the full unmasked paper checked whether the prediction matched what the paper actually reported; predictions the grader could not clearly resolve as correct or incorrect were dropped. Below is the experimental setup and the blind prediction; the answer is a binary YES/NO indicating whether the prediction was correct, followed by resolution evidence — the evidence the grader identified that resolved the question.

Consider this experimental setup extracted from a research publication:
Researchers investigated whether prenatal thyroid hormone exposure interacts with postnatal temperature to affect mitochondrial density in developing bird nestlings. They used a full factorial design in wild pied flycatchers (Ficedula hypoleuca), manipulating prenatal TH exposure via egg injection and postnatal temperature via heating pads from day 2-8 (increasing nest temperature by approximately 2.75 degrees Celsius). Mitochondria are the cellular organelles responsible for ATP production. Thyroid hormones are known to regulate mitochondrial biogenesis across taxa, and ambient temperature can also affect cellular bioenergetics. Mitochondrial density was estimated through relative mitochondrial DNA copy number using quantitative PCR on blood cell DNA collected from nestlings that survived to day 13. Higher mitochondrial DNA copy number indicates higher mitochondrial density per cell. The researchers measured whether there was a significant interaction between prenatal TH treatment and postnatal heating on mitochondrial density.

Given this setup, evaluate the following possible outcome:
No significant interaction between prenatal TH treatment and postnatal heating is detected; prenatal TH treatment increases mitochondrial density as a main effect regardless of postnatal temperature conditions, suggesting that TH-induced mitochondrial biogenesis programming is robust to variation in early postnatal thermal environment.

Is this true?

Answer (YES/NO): NO